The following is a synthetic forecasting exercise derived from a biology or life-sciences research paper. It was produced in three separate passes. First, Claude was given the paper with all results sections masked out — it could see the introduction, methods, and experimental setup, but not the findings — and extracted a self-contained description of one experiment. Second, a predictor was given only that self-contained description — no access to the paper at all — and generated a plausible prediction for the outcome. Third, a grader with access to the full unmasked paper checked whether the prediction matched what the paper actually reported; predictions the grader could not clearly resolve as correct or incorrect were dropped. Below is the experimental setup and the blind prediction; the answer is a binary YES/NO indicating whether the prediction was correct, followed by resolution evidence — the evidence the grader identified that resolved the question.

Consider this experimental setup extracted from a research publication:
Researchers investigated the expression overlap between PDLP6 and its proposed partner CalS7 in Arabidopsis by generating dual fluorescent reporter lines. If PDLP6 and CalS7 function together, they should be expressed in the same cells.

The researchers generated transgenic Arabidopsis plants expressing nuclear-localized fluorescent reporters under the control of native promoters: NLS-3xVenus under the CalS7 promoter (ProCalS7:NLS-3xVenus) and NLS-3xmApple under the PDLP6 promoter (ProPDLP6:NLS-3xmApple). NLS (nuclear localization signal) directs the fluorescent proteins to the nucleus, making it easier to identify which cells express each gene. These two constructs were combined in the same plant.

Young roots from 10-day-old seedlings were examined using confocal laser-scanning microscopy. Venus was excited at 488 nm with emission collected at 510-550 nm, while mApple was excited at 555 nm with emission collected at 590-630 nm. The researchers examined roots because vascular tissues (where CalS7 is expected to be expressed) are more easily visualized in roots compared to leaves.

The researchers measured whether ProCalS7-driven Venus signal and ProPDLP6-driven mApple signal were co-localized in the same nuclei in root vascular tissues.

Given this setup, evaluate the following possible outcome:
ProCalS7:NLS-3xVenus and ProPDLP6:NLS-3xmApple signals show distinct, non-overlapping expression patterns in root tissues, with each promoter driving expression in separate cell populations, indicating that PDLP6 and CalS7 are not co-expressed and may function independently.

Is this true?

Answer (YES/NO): NO